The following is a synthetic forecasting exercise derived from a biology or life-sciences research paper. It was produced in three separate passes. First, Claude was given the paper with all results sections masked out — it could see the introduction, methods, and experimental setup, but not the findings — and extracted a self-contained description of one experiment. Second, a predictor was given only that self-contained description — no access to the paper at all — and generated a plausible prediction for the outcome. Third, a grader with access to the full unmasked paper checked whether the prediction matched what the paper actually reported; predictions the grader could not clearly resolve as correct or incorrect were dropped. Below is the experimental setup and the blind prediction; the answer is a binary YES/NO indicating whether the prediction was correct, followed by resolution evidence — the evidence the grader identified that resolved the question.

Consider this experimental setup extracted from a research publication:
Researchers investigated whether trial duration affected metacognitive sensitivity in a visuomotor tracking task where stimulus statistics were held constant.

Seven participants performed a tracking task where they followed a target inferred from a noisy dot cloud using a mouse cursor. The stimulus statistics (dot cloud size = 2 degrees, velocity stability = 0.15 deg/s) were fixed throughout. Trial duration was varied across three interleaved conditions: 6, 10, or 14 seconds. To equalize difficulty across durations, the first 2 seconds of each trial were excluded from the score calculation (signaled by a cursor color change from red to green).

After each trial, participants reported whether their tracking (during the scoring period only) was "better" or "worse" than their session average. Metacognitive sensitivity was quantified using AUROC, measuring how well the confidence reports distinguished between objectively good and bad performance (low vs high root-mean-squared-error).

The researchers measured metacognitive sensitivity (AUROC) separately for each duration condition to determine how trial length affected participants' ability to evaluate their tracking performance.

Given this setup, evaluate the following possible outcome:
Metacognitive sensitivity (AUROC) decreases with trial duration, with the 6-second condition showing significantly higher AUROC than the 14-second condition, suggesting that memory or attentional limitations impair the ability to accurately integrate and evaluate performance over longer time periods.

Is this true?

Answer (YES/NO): NO